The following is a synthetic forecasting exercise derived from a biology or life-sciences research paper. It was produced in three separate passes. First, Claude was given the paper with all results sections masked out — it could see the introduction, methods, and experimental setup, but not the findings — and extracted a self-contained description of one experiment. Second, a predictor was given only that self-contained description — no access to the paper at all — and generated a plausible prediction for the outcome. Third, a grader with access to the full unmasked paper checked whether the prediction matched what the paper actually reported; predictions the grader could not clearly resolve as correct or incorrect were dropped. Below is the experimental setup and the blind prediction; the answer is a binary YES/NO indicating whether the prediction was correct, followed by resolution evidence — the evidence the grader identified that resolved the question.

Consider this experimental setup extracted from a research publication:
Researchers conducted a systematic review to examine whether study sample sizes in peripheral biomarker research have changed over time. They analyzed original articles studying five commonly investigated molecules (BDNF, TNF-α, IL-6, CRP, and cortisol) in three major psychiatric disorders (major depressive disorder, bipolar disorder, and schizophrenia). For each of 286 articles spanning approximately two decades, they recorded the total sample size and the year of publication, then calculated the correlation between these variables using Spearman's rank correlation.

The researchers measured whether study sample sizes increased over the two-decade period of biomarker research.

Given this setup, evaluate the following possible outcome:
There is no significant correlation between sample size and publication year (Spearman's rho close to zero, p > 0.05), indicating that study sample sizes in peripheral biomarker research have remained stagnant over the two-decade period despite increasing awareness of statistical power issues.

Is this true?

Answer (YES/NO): NO